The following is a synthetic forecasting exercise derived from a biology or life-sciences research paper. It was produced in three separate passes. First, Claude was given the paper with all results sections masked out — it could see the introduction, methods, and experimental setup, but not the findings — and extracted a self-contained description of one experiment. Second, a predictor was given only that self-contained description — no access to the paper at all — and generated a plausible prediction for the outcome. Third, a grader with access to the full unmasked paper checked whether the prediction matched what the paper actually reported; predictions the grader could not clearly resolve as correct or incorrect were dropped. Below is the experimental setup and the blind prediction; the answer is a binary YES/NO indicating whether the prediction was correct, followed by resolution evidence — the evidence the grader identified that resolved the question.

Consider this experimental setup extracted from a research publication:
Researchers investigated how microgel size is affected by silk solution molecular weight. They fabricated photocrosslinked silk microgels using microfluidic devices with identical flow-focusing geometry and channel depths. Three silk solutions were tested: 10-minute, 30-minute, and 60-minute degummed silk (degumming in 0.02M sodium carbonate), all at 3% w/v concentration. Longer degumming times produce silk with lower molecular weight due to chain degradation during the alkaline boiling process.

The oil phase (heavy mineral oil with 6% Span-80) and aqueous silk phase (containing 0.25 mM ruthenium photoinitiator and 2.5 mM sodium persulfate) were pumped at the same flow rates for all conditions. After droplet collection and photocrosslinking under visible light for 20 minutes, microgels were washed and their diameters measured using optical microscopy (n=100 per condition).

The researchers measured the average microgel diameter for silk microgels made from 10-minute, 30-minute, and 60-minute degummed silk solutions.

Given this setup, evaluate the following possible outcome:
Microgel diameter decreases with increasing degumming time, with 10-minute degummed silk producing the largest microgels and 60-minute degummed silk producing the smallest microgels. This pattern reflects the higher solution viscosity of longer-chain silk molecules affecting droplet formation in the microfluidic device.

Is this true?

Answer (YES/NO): NO